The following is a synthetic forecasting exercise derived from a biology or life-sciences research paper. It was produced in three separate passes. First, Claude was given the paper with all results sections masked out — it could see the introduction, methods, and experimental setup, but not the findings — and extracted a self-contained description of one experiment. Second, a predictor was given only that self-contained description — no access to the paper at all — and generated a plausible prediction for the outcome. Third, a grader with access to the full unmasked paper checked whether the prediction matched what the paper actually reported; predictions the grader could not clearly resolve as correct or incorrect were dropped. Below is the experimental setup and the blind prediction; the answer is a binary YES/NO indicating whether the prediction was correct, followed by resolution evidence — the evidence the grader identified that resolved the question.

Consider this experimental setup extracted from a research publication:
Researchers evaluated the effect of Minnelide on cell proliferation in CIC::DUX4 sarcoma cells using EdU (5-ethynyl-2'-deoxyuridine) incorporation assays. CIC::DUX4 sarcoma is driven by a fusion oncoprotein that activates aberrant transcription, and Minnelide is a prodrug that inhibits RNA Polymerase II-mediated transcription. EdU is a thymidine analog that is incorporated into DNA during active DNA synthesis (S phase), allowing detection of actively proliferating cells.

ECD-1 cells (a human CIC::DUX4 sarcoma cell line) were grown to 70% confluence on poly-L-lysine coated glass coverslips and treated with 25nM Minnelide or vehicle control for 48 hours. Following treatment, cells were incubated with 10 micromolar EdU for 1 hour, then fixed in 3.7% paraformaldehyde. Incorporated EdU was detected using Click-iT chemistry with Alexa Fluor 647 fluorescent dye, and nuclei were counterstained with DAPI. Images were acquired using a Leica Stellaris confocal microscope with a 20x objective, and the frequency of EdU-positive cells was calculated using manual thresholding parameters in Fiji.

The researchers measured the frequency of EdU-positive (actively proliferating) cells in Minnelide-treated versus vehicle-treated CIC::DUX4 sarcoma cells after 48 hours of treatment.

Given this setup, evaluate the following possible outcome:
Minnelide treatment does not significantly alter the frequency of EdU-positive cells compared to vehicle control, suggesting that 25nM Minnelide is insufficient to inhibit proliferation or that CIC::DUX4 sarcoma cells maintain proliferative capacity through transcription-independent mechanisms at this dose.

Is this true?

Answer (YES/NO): NO